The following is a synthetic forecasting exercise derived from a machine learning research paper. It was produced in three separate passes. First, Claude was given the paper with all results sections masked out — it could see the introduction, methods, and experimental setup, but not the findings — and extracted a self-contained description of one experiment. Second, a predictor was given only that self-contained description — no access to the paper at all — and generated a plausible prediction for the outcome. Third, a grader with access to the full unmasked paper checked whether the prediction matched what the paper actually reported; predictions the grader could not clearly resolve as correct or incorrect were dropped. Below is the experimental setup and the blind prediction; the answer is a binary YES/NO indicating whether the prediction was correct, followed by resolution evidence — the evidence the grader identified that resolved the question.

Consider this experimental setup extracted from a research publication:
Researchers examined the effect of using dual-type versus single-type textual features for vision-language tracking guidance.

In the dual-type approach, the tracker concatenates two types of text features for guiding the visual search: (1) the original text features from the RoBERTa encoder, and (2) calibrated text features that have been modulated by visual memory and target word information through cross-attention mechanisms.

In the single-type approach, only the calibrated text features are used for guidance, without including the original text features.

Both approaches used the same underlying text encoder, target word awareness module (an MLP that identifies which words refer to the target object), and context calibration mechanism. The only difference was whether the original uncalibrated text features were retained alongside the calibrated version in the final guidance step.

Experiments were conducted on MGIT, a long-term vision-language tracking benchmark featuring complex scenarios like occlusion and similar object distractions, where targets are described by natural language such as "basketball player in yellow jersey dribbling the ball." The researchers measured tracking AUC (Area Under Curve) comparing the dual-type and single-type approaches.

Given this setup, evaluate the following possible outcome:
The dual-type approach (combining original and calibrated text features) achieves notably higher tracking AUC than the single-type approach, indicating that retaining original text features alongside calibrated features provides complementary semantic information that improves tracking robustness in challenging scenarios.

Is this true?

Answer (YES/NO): NO